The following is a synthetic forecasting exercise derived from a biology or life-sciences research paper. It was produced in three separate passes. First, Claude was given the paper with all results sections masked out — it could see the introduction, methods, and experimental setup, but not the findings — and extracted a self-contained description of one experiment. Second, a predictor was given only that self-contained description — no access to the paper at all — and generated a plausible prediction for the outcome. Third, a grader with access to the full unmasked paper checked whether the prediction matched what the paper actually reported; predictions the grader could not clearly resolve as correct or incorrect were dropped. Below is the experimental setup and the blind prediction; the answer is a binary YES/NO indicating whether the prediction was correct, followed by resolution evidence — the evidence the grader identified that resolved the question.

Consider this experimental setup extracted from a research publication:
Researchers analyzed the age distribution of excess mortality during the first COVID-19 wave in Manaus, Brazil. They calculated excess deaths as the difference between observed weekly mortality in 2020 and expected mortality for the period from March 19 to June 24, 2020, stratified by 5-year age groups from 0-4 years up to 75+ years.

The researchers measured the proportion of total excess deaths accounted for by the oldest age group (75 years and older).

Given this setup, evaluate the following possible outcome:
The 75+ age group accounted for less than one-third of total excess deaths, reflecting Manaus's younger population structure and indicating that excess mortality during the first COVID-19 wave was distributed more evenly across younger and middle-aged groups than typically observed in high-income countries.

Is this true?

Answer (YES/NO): NO